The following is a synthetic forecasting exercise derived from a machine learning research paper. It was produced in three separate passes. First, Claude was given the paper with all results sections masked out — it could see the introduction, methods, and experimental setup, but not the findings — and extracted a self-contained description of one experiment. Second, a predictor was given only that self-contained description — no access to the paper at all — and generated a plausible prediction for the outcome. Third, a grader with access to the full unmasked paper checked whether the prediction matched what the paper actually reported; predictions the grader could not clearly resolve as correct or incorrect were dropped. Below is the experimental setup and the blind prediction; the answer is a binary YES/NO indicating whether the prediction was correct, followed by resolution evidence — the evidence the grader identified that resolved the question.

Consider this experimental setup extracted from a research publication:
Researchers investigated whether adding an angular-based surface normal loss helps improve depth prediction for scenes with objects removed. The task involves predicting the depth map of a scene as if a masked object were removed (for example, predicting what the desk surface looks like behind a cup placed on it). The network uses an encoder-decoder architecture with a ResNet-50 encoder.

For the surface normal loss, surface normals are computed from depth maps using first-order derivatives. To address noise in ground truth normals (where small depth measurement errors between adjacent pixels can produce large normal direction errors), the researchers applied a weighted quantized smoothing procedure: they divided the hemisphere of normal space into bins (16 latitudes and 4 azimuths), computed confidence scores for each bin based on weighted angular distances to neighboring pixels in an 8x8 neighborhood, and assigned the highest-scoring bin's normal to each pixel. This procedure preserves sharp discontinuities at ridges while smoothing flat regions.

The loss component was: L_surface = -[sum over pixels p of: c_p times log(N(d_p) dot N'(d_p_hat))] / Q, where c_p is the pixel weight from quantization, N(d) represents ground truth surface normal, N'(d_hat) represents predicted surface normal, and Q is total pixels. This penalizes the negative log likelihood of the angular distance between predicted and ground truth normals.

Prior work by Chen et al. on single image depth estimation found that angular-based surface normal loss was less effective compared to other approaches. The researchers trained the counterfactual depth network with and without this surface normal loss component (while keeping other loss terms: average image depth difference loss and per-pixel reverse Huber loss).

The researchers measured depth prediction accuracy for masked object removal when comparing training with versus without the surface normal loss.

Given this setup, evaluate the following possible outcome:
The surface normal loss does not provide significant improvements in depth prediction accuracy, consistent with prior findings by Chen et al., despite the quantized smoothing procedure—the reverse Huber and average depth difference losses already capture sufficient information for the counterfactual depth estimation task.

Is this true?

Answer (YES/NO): NO